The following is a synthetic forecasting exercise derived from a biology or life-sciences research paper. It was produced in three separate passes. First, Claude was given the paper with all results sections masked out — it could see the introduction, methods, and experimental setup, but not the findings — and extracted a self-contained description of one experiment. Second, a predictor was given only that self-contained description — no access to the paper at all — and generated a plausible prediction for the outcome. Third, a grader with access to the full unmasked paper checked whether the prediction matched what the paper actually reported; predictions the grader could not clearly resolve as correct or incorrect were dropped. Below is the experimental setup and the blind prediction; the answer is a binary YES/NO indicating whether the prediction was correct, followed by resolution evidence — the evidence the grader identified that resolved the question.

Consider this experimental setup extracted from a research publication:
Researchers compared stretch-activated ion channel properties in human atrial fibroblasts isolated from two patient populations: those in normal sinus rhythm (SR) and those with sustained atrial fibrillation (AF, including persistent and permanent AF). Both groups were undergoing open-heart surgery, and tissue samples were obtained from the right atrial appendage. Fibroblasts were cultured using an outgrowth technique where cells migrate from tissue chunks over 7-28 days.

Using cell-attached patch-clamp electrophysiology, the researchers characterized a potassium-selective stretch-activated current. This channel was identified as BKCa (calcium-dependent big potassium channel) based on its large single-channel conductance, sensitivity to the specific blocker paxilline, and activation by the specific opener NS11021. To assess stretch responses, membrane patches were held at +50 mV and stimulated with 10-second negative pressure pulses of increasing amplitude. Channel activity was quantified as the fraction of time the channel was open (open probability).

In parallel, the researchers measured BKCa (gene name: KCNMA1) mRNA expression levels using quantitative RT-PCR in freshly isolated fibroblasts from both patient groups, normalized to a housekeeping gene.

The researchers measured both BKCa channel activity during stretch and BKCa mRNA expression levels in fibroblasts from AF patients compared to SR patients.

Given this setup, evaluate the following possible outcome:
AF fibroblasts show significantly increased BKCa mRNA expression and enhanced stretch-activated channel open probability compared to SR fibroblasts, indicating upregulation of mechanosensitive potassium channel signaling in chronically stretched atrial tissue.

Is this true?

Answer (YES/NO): NO